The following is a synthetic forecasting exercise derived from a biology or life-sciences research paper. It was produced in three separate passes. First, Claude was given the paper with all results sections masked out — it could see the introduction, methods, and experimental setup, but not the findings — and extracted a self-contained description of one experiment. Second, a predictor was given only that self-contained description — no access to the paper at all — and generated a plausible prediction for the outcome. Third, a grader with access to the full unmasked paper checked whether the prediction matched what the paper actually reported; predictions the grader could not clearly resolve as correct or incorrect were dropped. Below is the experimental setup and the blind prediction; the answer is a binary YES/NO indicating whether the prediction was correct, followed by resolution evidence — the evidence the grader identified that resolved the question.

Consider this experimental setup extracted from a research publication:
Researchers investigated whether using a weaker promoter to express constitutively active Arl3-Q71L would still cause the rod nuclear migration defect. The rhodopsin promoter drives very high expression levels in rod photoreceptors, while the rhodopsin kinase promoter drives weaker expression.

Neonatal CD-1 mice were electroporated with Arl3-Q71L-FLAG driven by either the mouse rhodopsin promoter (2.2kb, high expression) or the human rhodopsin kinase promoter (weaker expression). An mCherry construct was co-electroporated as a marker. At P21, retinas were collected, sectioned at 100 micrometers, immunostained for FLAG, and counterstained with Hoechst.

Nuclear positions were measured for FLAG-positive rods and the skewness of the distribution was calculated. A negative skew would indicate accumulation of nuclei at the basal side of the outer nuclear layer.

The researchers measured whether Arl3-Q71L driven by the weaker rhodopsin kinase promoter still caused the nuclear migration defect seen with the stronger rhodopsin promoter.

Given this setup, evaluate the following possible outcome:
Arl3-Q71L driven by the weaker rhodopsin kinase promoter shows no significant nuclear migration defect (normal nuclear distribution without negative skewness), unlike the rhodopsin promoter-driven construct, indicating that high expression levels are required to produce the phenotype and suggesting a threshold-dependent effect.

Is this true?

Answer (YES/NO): NO